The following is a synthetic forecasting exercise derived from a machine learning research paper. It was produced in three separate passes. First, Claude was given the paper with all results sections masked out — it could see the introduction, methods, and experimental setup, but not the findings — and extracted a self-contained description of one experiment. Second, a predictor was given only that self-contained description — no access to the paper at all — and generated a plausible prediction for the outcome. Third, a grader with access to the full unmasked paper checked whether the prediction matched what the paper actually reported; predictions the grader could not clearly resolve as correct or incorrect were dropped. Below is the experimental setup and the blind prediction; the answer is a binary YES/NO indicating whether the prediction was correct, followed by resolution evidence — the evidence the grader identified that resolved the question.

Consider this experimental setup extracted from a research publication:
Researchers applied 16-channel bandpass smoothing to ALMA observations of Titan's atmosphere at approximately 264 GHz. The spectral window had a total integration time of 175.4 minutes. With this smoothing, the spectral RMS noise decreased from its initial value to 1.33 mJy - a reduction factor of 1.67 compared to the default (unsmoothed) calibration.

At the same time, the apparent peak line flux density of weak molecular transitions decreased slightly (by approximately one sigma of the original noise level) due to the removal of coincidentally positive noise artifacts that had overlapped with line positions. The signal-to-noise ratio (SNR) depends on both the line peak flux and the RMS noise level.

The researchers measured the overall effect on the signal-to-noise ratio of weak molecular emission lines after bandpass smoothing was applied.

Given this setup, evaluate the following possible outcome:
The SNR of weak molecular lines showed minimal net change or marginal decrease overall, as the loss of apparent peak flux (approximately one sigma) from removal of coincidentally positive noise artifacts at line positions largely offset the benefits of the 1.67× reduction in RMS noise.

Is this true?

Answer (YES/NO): NO